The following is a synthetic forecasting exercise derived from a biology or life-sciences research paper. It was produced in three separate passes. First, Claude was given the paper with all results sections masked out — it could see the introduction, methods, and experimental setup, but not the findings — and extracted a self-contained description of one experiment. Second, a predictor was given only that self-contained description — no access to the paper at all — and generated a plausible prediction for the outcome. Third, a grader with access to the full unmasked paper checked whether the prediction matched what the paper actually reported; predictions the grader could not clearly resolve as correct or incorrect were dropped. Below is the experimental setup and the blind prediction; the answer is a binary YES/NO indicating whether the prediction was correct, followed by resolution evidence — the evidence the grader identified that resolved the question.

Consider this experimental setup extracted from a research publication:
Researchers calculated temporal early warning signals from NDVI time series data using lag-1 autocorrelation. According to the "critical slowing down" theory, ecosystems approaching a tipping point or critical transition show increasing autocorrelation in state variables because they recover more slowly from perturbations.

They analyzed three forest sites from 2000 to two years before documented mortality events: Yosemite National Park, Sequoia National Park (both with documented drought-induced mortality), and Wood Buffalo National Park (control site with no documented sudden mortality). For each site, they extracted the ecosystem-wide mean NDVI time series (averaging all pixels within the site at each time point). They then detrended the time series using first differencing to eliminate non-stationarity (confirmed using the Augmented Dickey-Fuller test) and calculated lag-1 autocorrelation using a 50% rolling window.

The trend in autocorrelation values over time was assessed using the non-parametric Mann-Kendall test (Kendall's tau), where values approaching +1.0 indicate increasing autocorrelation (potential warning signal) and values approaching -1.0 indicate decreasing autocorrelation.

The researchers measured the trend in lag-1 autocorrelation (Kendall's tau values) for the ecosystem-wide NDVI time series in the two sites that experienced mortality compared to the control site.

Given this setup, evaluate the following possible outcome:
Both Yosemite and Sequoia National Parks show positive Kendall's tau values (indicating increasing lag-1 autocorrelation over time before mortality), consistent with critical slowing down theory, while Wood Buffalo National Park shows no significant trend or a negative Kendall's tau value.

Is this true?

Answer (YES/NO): NO